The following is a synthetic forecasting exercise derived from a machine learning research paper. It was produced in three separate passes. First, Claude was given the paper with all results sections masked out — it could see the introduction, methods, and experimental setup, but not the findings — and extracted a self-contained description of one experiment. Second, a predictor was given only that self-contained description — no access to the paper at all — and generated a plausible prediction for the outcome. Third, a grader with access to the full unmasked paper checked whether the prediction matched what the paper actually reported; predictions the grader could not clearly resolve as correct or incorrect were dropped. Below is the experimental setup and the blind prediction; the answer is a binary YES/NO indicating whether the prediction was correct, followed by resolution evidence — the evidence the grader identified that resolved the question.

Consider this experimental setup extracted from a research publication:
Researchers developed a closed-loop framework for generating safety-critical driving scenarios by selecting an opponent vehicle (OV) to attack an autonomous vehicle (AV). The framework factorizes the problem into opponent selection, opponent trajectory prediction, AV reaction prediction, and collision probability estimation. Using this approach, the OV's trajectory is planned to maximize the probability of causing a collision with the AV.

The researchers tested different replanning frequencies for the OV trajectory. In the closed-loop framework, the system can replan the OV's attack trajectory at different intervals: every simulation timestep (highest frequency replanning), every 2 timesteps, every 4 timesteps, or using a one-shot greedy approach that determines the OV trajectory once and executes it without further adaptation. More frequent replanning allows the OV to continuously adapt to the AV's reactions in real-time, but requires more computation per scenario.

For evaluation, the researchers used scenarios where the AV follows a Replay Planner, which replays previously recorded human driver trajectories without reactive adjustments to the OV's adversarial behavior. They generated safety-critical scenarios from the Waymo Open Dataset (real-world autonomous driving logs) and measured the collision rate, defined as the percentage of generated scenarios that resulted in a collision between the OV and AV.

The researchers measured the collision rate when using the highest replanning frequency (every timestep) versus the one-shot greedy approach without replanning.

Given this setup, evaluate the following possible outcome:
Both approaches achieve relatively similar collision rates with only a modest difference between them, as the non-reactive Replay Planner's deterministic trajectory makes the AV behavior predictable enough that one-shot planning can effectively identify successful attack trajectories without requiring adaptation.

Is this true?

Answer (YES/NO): YES